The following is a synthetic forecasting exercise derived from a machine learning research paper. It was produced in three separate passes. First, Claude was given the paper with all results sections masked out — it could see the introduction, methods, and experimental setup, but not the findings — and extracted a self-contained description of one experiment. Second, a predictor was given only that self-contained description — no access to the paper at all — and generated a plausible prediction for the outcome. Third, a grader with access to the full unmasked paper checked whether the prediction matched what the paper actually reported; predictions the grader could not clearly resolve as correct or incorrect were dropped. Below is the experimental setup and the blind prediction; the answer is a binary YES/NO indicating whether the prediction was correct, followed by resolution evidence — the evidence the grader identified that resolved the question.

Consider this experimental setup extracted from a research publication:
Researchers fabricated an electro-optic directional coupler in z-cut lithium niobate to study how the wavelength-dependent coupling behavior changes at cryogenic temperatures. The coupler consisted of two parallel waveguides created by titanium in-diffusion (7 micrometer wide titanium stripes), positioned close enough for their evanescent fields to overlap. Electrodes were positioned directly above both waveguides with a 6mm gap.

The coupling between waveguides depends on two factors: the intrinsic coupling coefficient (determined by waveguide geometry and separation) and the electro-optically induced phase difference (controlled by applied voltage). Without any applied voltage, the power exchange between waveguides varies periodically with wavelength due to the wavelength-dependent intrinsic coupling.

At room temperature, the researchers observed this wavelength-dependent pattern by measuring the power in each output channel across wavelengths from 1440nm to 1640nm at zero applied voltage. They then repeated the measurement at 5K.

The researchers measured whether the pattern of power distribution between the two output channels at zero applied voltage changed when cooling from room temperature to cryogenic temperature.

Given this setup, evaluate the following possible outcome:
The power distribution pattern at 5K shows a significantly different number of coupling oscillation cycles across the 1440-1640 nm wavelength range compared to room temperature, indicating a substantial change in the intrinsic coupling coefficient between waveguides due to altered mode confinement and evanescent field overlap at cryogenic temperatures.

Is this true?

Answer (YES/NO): NO